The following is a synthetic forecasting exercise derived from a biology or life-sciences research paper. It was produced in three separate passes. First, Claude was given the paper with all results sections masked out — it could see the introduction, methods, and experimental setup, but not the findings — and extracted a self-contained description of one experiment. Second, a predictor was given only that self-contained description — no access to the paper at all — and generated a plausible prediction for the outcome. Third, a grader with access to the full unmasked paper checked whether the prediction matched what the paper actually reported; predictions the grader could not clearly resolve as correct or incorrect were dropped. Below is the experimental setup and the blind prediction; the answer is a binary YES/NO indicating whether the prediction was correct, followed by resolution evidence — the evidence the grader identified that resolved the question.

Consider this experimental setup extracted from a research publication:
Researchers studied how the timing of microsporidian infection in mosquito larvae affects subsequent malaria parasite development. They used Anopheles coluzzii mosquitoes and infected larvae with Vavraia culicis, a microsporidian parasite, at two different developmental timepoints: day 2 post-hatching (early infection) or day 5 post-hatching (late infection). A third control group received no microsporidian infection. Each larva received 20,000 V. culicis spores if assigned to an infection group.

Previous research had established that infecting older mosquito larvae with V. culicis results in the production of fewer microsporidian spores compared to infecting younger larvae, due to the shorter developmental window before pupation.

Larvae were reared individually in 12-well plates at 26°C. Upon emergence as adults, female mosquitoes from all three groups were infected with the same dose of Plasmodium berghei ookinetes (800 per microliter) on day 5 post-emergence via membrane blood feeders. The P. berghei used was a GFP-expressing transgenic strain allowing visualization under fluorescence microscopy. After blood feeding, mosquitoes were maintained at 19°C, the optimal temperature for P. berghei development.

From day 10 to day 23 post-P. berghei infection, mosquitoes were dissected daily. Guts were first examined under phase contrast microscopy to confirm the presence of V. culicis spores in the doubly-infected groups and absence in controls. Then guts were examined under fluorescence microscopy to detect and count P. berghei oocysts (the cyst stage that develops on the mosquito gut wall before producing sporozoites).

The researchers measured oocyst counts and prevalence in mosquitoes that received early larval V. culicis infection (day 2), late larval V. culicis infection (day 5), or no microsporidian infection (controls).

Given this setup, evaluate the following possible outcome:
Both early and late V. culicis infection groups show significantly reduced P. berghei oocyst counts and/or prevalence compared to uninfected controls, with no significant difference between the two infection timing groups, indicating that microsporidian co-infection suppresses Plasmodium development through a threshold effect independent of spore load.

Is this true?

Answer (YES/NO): NO